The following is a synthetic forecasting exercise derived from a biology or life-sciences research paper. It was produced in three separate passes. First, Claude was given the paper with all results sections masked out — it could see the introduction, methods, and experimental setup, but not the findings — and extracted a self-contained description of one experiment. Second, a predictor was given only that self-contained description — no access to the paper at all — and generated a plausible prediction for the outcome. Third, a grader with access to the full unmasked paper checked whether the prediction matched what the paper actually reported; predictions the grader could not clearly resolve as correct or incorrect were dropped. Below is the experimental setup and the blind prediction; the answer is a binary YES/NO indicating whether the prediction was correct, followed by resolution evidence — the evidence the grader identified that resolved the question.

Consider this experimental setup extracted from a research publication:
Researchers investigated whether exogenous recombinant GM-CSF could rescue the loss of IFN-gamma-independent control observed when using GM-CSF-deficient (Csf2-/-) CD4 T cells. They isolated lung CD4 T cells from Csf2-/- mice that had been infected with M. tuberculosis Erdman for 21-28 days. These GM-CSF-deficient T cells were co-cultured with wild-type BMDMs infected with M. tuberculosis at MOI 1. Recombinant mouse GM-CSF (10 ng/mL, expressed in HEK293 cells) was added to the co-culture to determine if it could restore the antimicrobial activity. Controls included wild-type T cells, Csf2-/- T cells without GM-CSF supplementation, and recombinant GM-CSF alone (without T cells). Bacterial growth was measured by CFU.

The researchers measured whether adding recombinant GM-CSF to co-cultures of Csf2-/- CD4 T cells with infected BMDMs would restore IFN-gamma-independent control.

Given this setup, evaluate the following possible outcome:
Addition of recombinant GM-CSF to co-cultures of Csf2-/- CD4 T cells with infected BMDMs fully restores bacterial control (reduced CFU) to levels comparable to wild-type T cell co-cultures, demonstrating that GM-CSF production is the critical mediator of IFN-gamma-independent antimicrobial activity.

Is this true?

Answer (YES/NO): NO